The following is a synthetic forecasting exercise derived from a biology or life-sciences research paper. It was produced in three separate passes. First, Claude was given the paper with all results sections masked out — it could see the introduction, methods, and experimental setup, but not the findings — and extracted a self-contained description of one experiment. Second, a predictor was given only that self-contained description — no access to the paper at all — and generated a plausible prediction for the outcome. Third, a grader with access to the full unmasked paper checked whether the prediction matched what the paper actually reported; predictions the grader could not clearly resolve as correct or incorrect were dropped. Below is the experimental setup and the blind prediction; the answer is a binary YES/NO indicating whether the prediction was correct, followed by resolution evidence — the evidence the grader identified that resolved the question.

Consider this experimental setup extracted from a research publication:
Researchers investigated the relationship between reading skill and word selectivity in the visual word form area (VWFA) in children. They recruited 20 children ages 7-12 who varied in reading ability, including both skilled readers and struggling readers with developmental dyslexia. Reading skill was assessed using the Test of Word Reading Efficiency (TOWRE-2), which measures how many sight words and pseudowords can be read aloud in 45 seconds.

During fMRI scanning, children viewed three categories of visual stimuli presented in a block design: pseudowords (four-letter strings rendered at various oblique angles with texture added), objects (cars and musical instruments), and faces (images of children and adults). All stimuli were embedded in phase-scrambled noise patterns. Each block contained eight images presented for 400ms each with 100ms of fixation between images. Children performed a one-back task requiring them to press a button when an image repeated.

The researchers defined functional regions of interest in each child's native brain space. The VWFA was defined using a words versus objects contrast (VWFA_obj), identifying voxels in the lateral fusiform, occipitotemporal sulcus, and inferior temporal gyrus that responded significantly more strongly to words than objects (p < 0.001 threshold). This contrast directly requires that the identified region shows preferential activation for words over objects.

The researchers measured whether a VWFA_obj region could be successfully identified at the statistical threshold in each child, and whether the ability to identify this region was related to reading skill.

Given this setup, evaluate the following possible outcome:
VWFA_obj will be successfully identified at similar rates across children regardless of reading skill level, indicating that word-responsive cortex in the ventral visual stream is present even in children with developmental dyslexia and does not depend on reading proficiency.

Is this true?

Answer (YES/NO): NO